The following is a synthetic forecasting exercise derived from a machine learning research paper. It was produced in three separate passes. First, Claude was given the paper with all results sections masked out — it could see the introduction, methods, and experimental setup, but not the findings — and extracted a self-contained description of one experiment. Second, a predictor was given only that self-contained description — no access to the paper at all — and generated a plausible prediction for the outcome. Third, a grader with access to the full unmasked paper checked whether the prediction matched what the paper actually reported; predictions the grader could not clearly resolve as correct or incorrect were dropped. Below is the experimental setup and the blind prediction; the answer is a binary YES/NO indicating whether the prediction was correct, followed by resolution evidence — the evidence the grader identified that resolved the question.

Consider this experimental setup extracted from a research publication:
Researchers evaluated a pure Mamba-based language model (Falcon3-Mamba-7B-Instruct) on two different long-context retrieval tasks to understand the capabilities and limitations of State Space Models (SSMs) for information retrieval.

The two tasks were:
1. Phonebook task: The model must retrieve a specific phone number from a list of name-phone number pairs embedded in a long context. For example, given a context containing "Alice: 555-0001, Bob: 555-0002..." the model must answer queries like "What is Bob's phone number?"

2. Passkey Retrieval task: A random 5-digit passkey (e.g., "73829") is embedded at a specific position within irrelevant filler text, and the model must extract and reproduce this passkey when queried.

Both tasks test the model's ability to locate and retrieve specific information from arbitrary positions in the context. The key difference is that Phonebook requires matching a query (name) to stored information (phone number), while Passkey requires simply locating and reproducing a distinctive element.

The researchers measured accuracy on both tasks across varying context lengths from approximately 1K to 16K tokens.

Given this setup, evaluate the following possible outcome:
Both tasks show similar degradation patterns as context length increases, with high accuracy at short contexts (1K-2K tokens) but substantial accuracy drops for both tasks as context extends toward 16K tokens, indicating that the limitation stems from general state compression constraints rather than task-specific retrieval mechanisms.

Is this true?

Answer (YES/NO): NO